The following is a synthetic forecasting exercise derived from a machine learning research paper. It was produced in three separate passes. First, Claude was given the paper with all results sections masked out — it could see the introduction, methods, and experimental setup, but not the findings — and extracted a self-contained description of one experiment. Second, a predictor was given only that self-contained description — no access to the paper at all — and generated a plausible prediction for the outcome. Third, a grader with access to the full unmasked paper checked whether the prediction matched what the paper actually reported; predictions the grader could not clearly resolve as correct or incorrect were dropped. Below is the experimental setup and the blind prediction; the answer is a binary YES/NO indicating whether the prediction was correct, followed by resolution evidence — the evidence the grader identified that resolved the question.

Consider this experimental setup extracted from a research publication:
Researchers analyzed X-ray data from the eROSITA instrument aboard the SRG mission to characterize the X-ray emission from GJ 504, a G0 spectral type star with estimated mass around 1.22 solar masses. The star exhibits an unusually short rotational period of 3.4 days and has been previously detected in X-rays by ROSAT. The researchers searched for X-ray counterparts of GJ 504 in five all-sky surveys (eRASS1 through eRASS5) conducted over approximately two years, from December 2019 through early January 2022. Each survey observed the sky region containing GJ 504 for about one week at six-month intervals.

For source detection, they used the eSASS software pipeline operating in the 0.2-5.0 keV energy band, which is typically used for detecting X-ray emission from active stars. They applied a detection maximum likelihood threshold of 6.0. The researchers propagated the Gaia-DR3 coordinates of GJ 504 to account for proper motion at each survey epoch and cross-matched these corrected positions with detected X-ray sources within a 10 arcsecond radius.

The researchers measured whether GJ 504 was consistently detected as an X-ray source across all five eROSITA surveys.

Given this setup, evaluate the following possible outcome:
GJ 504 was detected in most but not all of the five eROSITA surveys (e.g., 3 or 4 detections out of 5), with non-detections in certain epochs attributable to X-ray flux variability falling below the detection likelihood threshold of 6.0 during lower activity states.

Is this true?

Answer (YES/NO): NO